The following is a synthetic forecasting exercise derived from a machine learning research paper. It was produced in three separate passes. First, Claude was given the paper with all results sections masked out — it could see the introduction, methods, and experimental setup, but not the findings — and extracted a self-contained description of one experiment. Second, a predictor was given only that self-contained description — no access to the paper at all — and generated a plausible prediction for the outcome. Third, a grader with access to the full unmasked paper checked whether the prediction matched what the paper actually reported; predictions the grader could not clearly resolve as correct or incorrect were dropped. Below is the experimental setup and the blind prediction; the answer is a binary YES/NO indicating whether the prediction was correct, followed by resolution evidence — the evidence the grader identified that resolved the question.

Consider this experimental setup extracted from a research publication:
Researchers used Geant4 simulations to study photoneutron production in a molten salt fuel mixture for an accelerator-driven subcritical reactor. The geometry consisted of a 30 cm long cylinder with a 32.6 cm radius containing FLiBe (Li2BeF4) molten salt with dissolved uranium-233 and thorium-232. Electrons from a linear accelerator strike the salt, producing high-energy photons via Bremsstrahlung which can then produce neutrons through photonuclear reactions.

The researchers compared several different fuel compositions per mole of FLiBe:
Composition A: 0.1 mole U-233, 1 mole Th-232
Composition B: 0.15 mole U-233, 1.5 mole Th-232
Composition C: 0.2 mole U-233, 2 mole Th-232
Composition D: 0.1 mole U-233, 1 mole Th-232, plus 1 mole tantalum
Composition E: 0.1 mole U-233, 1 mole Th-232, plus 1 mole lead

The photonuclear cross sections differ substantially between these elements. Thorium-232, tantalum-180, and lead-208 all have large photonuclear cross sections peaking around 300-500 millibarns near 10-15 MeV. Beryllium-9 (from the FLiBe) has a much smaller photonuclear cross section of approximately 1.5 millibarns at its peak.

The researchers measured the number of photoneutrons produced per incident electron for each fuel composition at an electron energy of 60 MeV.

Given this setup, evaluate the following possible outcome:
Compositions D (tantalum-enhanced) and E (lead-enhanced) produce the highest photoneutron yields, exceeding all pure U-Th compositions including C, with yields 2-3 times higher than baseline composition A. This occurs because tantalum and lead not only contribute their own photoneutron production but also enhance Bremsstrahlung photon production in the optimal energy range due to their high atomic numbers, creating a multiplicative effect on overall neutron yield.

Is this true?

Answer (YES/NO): NO